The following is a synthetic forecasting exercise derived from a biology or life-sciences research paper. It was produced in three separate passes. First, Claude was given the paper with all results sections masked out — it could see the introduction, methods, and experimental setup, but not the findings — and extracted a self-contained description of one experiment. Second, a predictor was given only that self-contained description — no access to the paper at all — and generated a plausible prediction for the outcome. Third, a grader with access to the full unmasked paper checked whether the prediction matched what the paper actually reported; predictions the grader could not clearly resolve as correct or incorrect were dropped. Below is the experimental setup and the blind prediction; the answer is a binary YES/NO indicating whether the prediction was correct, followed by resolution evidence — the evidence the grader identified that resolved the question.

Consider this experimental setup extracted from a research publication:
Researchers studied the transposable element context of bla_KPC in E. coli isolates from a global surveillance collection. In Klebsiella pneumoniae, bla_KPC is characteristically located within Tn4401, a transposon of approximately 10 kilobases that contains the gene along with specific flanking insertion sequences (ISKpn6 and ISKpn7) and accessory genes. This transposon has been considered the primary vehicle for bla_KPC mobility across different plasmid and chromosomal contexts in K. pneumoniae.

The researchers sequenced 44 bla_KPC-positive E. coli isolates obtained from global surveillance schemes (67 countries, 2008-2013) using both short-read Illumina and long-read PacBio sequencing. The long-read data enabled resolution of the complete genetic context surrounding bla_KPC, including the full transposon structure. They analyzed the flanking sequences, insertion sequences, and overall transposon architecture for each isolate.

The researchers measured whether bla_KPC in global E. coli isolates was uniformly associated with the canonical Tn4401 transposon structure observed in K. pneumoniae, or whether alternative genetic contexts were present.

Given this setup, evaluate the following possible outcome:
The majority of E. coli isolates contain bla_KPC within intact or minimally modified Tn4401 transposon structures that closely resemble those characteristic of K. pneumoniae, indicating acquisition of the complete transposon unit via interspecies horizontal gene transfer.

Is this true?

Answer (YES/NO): NO